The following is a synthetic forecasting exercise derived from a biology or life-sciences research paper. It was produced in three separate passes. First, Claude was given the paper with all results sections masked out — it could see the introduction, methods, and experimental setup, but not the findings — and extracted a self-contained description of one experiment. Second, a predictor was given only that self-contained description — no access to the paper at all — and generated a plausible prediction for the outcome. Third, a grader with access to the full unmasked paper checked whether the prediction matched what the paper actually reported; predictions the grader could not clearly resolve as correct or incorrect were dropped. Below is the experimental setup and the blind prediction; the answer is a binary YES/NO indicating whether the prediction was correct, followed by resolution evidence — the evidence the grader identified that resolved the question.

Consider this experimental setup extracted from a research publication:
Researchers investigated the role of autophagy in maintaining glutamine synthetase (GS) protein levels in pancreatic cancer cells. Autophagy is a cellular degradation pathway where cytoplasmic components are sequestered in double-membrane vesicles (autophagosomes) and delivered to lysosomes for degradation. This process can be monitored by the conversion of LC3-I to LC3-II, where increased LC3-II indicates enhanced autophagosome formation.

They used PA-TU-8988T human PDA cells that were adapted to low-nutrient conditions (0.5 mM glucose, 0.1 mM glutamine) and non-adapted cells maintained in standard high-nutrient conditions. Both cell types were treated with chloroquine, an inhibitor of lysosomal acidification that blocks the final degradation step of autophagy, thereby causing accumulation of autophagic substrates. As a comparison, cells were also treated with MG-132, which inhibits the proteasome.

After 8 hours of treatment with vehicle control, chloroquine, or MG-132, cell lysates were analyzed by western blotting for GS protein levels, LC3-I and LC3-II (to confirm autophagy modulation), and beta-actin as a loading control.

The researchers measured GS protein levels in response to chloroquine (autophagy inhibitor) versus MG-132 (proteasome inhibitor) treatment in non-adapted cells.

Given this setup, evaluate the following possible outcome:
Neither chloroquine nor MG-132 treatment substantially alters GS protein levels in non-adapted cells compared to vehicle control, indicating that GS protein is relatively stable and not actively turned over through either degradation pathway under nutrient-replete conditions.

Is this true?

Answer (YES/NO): NO